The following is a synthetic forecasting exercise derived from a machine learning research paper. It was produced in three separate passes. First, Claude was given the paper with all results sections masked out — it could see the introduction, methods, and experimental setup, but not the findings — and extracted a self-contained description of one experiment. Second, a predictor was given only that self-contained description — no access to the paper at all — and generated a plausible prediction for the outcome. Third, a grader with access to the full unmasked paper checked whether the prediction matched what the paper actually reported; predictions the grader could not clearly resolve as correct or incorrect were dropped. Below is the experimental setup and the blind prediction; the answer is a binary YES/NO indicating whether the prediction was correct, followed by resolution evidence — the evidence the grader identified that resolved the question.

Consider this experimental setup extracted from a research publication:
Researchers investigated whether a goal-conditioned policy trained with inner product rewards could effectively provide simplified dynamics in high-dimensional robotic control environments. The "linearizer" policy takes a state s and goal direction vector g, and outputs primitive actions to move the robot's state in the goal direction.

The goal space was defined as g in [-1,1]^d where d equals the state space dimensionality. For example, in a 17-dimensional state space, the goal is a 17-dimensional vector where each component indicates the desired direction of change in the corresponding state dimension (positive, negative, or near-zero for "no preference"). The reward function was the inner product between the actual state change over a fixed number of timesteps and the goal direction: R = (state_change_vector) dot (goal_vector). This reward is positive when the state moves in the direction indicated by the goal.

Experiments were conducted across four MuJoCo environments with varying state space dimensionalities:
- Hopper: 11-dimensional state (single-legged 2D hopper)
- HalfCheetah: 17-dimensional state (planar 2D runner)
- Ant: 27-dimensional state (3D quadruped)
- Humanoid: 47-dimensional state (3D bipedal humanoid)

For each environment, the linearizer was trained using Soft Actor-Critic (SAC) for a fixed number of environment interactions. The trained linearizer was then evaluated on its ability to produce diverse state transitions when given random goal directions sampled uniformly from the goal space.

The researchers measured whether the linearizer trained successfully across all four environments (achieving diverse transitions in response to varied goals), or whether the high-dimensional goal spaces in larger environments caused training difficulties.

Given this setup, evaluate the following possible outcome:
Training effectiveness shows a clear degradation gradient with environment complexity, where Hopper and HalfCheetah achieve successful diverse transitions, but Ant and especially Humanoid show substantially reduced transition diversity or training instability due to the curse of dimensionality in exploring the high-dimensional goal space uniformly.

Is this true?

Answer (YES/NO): NO